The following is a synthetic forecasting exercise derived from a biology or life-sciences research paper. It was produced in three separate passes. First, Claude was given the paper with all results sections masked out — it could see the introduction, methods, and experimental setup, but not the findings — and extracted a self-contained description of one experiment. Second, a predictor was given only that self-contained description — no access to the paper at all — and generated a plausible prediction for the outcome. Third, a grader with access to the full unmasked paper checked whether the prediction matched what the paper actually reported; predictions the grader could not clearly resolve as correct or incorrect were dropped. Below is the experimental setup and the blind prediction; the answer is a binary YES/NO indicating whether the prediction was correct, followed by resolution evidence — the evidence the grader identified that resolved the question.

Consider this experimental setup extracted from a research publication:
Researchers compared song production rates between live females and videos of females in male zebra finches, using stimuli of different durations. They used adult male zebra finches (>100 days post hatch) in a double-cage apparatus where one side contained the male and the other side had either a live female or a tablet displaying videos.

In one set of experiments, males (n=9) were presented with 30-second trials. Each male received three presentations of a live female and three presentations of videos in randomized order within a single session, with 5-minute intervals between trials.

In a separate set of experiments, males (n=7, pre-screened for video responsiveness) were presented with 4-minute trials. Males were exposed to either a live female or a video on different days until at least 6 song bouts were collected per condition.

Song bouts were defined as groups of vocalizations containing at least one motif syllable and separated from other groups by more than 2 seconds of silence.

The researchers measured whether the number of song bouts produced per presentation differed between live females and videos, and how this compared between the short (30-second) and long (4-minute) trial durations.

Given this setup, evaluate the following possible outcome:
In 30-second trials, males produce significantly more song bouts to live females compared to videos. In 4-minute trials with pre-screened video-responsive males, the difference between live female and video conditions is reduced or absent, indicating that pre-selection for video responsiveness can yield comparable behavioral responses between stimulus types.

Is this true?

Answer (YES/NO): NO